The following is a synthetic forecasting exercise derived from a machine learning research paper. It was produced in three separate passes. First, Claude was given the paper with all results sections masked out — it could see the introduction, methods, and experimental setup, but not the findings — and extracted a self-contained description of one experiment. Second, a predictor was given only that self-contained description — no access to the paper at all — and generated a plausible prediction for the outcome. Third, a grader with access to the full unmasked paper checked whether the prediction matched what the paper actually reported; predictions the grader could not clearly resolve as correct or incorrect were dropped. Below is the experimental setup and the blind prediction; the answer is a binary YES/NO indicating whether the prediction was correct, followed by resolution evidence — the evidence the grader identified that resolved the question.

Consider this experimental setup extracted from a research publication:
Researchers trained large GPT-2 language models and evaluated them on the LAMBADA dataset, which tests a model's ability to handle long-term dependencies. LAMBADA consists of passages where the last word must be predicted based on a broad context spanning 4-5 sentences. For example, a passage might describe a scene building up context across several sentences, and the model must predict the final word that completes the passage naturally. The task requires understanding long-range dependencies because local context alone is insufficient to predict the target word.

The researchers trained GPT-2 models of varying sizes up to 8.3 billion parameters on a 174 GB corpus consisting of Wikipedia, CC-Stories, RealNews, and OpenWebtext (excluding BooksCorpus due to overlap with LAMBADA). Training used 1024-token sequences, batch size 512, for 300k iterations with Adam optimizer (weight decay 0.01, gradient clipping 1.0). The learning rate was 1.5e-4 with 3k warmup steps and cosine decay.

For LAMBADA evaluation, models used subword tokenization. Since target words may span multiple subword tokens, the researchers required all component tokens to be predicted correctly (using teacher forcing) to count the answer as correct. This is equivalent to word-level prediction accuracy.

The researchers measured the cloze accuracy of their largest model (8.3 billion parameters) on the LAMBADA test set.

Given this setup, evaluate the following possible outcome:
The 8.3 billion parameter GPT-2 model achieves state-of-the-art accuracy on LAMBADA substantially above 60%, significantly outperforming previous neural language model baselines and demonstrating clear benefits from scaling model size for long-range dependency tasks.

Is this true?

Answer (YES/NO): YES